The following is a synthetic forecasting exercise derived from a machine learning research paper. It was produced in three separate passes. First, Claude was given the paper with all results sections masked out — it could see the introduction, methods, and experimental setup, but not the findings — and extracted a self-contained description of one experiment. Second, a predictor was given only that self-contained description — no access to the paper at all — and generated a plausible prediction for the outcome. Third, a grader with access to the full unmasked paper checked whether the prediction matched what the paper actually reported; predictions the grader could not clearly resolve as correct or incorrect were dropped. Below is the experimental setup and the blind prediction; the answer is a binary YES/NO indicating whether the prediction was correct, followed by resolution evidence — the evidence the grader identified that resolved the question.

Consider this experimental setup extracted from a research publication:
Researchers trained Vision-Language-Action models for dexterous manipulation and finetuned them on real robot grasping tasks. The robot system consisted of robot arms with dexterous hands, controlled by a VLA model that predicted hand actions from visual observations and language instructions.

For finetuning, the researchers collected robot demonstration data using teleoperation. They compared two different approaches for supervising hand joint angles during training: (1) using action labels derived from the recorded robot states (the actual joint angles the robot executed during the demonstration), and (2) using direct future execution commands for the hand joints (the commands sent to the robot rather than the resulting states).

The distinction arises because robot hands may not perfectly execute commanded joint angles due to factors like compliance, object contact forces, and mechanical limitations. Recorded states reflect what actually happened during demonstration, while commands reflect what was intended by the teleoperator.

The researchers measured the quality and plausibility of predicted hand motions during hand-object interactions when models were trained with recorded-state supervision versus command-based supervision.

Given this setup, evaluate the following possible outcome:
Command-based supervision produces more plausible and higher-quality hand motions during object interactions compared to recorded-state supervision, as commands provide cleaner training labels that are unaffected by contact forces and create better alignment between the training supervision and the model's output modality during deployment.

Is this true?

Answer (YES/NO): YES